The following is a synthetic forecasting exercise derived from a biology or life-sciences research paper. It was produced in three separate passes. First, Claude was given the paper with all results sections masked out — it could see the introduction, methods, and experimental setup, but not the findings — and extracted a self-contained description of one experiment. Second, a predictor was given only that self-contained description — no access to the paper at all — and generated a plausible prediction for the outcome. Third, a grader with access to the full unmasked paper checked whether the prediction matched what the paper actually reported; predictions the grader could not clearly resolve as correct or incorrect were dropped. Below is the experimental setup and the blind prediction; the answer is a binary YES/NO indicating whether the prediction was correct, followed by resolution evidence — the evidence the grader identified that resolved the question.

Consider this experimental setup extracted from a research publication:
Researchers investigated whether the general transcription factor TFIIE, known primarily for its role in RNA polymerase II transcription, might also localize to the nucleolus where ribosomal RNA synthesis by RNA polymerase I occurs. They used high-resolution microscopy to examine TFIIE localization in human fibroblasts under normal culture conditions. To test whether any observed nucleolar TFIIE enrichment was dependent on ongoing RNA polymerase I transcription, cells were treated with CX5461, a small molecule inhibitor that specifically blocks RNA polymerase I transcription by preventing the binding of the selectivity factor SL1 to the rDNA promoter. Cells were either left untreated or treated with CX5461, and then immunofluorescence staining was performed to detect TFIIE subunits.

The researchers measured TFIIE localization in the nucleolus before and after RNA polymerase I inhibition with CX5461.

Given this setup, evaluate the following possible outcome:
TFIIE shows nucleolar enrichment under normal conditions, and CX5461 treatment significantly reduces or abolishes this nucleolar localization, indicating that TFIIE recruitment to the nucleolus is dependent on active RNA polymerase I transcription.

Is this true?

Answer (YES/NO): YES